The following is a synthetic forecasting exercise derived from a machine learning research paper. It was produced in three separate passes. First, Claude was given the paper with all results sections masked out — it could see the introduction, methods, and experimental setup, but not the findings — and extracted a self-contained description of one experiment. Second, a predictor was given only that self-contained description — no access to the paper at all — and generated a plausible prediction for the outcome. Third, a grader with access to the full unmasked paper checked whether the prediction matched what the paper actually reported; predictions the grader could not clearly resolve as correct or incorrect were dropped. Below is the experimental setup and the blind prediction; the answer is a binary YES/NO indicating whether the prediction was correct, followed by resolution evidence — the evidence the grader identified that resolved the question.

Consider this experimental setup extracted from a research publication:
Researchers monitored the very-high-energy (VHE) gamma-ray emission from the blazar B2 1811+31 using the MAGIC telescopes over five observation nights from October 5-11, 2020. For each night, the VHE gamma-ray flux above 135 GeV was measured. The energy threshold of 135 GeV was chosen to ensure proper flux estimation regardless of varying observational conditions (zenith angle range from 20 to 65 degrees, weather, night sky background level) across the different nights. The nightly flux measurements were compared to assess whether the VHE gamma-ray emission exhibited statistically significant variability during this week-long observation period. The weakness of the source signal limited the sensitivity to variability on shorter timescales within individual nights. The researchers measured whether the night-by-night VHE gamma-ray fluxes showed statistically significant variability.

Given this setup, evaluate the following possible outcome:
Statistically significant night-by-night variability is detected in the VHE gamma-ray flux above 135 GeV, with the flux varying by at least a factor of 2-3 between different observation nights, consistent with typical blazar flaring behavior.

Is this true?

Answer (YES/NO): NO